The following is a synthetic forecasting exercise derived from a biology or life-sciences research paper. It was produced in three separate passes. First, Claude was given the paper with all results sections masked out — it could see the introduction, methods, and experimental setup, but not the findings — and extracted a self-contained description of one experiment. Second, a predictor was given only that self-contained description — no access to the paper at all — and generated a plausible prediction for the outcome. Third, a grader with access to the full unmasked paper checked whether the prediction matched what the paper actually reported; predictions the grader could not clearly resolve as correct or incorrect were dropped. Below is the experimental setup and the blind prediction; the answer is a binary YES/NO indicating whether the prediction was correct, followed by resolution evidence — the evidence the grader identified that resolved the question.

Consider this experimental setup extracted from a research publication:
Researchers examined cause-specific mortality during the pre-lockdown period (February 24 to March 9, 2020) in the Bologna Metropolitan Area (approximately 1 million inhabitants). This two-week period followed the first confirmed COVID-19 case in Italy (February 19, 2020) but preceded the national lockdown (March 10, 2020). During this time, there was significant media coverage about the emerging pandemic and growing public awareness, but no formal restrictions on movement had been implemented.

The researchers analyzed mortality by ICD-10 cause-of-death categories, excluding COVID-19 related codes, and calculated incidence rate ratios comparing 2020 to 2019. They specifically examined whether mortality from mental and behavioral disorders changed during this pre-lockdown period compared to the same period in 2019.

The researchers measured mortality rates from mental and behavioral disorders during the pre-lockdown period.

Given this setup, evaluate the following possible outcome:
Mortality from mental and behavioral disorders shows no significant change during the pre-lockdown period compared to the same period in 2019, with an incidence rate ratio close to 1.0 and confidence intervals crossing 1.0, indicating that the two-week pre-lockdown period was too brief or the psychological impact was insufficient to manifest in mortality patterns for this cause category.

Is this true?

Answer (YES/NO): NO